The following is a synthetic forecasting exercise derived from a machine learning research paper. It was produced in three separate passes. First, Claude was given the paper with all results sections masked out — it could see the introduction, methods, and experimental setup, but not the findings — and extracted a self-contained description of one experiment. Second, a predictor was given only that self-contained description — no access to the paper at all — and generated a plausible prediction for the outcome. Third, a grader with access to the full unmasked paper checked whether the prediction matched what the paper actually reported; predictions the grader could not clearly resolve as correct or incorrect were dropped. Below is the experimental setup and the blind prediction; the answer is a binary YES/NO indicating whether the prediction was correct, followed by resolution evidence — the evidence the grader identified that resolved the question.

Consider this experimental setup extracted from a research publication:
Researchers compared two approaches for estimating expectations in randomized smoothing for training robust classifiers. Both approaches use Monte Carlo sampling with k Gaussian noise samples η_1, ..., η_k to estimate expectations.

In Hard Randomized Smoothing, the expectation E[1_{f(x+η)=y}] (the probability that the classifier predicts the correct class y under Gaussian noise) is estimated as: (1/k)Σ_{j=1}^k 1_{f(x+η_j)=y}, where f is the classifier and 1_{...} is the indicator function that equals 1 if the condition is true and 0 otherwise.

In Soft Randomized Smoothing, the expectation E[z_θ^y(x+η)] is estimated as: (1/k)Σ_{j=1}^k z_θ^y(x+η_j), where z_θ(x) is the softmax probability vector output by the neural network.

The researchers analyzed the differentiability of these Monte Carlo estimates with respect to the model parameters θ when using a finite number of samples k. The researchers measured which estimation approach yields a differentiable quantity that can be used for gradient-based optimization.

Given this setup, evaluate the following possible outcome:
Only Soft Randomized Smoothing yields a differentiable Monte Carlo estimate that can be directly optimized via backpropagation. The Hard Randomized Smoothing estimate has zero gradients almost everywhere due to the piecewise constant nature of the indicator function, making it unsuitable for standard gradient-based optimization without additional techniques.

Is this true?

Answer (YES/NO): YES